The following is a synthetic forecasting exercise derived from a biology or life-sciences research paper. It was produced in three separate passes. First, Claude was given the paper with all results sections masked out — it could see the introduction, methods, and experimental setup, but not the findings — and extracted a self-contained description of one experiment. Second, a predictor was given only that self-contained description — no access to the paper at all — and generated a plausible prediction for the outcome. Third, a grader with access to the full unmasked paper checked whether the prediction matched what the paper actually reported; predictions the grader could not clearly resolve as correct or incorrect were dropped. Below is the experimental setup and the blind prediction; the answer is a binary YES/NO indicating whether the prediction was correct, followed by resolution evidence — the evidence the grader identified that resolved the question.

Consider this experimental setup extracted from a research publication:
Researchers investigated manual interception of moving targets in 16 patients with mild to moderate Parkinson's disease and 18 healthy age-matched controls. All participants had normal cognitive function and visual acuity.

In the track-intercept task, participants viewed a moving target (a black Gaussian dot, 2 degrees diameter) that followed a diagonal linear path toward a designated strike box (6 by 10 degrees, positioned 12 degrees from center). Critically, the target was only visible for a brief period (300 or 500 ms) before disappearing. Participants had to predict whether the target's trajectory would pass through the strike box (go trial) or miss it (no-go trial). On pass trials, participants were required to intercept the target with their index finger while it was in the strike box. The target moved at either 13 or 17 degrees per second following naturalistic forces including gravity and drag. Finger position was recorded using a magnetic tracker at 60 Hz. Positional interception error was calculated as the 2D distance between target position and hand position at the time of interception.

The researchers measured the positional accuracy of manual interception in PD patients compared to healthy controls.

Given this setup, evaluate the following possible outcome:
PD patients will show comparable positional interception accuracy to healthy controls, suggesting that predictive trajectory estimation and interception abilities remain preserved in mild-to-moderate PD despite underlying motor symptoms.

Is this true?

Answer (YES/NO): YES